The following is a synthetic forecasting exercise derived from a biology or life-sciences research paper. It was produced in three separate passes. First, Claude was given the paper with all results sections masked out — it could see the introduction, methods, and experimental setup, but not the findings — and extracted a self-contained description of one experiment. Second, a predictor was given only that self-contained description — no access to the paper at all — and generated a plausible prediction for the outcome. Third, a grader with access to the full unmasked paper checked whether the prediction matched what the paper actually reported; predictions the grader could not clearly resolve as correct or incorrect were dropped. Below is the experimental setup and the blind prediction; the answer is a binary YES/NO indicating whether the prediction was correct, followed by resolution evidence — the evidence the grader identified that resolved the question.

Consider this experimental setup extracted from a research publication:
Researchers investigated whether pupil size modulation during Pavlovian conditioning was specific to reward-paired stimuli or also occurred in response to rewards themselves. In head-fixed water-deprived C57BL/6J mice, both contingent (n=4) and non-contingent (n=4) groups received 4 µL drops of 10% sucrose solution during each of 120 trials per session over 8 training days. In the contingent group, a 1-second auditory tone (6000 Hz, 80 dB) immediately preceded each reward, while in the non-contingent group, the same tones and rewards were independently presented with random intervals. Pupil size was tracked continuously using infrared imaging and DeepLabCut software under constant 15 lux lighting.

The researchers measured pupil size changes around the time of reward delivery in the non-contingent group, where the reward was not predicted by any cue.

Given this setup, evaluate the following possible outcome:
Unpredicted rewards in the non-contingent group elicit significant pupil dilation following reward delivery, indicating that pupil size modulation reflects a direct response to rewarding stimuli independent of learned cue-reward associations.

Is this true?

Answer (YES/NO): NO